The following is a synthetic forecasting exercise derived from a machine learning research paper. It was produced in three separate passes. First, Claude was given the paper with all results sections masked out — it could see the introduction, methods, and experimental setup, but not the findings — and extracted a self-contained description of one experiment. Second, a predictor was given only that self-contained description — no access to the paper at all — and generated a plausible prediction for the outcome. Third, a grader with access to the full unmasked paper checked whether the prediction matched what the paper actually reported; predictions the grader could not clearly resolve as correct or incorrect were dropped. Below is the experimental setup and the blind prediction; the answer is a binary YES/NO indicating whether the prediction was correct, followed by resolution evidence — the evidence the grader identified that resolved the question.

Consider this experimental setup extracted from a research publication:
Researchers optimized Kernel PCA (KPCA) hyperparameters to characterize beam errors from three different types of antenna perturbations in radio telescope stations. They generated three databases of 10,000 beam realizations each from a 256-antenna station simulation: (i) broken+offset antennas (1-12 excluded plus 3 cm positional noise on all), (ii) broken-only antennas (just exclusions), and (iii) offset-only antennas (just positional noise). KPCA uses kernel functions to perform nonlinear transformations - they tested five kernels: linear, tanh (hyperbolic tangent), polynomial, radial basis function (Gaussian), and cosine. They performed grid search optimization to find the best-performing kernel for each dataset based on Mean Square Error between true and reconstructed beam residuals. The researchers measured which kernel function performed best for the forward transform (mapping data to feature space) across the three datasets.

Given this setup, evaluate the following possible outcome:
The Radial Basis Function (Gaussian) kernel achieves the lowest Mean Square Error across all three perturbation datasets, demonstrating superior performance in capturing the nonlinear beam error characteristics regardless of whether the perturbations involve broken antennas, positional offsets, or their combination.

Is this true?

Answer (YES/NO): NO